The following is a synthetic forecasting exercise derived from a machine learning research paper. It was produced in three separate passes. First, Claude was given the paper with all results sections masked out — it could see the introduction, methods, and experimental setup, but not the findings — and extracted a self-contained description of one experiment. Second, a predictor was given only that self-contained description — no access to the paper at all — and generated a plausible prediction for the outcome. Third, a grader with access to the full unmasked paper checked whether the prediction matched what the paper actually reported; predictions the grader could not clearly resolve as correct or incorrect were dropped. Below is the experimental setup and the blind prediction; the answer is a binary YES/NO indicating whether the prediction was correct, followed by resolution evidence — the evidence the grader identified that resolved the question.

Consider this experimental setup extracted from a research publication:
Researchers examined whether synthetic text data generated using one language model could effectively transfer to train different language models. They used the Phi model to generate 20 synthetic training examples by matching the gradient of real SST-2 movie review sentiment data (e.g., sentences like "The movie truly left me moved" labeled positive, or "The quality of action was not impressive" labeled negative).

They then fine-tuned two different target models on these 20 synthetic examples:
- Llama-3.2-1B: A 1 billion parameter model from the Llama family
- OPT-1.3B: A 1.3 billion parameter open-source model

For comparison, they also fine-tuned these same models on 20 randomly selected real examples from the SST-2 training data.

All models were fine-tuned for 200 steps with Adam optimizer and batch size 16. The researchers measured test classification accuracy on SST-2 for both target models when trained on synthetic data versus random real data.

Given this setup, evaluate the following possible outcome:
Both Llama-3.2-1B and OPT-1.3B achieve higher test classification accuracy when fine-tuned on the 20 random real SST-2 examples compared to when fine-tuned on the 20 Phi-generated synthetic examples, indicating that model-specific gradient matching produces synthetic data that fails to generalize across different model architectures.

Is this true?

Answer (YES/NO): NO